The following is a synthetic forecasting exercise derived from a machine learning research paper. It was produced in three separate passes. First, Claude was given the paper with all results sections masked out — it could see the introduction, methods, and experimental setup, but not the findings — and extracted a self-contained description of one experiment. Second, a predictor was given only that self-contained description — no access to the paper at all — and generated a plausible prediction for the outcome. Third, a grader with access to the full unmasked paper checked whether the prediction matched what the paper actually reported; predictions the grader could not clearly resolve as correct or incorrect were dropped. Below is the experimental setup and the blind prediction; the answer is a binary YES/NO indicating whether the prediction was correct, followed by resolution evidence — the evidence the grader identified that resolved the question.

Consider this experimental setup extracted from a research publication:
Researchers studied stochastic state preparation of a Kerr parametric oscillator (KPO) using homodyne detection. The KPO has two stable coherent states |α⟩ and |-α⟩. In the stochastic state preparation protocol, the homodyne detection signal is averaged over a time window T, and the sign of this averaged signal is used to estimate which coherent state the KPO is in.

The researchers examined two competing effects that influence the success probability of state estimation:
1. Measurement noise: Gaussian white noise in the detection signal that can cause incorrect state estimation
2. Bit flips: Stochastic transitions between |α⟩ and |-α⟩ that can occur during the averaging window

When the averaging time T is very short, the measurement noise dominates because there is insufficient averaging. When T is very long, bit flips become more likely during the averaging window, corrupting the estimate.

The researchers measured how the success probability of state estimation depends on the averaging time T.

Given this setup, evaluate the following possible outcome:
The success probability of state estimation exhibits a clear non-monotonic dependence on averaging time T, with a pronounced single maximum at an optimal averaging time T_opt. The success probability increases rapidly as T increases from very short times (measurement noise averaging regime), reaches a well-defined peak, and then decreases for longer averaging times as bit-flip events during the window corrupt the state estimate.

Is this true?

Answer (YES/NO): NO